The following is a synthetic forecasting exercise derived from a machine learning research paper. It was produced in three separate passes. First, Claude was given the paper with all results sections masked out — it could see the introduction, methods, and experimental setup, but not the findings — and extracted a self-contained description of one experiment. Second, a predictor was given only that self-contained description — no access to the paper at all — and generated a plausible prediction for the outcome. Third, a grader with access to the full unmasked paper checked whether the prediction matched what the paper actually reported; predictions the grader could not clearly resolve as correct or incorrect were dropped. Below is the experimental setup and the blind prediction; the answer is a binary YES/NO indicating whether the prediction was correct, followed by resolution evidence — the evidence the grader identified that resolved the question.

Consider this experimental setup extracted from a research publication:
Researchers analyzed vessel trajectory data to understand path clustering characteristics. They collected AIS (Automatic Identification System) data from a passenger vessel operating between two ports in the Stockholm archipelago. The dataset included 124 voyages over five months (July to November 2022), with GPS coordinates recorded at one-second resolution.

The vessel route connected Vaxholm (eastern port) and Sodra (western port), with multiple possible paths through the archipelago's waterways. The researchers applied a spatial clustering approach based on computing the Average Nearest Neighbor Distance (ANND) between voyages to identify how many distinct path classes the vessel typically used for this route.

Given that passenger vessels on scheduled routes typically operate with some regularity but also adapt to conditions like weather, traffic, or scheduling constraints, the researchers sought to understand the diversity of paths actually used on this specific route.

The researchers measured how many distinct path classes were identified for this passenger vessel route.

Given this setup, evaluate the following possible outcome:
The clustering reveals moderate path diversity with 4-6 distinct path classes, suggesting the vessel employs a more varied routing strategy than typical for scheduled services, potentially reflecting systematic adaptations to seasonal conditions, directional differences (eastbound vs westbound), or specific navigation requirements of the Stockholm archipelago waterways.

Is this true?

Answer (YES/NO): YES